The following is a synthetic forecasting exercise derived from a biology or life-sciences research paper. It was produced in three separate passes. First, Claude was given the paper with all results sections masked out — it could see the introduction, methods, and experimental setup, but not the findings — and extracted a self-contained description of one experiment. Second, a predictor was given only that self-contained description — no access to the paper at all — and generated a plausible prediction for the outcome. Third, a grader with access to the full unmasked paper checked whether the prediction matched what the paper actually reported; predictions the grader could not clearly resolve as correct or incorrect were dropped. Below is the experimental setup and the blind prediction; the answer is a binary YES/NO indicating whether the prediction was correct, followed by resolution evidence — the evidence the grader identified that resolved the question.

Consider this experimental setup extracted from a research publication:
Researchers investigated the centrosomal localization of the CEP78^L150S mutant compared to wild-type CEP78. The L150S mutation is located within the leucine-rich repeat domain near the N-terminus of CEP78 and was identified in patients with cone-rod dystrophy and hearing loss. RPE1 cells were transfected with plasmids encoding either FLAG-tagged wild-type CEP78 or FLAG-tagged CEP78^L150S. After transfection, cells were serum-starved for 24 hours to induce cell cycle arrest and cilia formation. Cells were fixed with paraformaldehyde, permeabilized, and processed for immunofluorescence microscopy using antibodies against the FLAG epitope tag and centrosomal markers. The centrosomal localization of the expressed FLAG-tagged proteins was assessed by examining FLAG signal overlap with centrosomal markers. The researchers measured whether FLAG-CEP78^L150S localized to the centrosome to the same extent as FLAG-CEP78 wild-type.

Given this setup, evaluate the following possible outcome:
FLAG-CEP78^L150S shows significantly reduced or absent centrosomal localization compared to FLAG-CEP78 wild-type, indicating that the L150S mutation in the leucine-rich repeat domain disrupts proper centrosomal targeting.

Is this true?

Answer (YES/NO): YES